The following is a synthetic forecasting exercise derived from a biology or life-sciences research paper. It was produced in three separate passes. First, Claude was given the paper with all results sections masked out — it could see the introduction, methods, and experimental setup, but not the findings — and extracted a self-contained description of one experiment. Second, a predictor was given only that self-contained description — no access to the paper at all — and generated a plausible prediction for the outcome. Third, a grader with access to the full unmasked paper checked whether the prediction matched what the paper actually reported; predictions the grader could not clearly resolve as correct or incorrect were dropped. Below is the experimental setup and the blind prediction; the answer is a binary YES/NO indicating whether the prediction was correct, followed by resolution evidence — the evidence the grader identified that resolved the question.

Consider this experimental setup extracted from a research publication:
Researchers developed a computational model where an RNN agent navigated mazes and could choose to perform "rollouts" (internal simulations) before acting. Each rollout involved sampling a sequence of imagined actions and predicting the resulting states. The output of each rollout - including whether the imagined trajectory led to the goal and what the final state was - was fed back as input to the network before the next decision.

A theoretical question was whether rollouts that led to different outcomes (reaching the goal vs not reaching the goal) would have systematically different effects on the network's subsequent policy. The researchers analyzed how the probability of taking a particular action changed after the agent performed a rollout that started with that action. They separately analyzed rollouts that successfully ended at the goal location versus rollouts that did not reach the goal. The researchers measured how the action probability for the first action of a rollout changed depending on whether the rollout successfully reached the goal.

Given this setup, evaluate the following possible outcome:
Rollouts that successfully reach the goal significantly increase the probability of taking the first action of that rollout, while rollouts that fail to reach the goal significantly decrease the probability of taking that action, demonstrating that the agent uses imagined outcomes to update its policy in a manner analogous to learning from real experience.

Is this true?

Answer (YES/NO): YES